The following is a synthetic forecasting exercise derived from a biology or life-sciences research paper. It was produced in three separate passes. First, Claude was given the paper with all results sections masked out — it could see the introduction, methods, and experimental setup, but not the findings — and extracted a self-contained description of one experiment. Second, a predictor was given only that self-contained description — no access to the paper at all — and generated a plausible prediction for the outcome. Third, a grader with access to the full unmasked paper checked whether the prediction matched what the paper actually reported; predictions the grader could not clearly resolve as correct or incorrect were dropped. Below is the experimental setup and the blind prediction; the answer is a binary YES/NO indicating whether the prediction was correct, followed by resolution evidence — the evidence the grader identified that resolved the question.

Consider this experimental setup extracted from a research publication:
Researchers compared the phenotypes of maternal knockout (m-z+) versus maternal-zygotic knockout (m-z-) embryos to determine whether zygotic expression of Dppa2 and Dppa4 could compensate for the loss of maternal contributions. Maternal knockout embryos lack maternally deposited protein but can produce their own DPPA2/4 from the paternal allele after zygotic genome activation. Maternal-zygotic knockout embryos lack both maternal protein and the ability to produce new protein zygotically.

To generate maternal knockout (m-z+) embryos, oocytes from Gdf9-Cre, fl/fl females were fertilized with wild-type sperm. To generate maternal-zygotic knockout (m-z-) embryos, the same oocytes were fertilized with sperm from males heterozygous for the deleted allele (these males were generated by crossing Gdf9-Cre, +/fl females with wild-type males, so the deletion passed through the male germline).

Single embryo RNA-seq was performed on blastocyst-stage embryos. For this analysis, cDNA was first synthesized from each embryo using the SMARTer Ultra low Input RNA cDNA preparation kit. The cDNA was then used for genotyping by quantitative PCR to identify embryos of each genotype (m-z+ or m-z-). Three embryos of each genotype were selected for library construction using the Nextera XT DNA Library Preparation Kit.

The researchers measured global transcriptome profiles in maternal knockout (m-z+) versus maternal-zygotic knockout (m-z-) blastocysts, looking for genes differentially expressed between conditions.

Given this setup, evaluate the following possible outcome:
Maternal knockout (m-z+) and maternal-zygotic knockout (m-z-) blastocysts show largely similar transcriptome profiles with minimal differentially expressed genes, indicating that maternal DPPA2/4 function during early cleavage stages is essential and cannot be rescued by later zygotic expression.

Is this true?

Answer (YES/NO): NO